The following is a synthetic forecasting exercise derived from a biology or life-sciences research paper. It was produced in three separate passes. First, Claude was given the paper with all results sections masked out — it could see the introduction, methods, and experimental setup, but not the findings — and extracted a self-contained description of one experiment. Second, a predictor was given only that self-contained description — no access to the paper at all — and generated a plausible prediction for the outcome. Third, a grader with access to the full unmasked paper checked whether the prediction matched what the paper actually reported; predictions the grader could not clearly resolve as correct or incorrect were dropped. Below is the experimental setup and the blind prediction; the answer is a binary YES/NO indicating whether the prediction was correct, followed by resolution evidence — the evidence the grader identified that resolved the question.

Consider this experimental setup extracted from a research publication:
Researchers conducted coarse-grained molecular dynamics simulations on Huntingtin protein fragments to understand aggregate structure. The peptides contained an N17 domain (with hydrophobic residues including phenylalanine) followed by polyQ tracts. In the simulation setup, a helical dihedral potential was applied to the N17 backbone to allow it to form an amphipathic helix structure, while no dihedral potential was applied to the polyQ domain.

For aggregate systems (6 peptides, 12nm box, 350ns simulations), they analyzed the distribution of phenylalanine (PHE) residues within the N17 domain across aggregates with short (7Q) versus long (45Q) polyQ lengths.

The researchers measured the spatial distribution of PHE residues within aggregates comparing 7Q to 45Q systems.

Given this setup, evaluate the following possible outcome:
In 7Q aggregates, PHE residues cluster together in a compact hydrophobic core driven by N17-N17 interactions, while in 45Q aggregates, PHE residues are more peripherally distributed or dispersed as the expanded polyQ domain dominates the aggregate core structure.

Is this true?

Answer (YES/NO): YES